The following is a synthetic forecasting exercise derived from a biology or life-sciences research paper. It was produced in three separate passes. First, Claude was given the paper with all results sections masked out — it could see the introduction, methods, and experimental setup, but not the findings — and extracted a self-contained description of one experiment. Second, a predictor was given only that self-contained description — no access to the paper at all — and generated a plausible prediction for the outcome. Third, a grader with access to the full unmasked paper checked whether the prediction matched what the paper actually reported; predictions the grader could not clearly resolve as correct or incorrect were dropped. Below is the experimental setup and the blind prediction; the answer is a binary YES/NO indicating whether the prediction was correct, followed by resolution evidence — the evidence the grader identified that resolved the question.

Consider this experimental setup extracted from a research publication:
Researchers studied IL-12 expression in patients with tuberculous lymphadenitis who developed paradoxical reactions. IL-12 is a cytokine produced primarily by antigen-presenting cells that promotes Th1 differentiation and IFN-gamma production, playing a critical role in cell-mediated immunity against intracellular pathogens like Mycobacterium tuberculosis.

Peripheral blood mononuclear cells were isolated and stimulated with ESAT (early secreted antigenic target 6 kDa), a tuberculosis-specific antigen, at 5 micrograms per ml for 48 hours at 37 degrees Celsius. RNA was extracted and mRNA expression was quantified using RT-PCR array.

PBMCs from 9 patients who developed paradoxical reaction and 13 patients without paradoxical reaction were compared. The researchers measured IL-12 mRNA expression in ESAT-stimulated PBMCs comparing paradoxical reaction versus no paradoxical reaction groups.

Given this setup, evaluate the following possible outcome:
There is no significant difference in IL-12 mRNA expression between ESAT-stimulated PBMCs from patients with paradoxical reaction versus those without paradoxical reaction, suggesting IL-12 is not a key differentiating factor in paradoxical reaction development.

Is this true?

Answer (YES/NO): NO